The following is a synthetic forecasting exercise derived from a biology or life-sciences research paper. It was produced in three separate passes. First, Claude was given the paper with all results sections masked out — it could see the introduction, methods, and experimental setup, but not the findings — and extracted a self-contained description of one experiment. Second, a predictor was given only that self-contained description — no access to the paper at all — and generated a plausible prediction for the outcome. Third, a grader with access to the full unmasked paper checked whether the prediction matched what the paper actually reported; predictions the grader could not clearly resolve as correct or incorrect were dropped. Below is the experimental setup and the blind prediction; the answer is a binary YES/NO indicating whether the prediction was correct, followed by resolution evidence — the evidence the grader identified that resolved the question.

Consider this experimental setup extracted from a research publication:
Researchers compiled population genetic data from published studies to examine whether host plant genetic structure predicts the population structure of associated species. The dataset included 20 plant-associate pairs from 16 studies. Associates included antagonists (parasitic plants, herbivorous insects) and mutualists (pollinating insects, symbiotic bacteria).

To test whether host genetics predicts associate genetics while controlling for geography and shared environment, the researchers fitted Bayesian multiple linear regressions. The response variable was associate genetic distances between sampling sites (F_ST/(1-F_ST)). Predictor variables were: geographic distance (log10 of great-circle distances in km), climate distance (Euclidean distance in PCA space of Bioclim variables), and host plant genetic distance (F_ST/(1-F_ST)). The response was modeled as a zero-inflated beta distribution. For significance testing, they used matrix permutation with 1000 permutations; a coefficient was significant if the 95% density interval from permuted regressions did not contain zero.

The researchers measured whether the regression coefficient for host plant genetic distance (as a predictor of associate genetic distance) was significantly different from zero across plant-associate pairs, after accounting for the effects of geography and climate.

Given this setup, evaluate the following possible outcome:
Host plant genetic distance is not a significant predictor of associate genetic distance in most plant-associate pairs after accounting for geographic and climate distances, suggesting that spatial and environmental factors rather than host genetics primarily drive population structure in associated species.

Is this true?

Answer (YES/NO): NO